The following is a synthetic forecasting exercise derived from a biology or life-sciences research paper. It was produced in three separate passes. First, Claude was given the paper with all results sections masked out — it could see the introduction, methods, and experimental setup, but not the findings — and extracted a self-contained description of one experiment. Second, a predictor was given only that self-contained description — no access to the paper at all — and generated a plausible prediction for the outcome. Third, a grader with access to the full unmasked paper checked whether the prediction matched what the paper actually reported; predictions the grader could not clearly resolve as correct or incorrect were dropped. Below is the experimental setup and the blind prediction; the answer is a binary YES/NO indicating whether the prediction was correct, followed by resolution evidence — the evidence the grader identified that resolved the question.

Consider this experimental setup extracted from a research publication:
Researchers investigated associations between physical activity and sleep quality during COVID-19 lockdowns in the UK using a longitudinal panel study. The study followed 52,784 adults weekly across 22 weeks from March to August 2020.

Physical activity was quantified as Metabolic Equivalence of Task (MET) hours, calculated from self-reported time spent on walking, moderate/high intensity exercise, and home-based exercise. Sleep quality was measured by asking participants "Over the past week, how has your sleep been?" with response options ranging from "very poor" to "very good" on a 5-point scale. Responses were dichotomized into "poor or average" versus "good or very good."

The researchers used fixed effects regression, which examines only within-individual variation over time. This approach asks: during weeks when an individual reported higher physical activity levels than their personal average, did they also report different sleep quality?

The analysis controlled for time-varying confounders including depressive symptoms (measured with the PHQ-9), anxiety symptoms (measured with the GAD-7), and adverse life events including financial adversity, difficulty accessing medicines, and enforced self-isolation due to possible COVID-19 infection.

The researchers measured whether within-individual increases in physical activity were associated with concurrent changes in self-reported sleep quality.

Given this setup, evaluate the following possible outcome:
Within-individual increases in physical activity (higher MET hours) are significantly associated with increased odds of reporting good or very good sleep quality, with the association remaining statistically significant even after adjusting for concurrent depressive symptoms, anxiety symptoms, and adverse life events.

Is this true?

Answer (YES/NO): YES